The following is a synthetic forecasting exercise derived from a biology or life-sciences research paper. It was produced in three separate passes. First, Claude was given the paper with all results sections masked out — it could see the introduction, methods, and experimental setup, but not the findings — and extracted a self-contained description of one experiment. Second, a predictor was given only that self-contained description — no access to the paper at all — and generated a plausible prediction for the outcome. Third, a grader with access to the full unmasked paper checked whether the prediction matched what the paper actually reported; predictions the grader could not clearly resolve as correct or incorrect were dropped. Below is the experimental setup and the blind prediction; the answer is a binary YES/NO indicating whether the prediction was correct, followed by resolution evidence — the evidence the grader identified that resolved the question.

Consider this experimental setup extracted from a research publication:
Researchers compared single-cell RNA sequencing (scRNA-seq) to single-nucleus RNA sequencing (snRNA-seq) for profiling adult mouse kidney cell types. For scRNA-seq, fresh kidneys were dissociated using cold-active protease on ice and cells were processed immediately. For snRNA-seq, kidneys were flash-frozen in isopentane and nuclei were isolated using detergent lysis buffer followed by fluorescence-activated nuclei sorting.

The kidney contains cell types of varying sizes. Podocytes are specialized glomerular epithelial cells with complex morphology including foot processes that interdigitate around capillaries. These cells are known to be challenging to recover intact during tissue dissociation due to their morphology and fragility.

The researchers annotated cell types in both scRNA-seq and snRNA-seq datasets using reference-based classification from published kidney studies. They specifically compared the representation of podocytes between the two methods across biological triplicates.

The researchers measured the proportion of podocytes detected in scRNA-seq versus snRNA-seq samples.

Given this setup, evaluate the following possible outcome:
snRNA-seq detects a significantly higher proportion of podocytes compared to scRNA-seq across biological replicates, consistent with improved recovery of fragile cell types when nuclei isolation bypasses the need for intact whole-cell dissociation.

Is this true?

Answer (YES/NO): NO